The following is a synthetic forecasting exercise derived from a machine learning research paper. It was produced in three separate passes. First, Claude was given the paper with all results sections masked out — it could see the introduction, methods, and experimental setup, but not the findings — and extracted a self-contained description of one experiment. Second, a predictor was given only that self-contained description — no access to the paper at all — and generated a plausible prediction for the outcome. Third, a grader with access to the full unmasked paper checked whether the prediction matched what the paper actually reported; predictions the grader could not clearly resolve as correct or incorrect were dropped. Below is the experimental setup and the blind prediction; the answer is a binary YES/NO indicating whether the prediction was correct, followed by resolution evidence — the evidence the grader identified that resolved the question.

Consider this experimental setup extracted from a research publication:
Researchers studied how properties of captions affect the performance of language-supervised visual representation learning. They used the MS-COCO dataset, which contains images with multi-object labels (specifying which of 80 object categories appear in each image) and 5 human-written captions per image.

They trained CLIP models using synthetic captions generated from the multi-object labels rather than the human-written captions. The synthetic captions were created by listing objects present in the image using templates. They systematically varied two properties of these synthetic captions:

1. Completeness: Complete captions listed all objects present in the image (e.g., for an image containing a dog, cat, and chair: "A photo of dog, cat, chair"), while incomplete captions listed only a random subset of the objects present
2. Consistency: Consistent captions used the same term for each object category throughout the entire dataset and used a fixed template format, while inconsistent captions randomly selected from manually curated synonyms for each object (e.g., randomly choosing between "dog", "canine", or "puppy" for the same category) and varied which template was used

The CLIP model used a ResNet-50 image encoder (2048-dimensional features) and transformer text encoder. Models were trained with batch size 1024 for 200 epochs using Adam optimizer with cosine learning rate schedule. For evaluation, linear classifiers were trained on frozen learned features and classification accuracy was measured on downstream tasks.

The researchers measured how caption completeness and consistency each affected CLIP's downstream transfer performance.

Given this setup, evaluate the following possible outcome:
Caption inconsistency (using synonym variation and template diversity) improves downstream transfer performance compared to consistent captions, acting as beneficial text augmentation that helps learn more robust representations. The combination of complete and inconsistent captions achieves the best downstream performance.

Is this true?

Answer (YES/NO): NO